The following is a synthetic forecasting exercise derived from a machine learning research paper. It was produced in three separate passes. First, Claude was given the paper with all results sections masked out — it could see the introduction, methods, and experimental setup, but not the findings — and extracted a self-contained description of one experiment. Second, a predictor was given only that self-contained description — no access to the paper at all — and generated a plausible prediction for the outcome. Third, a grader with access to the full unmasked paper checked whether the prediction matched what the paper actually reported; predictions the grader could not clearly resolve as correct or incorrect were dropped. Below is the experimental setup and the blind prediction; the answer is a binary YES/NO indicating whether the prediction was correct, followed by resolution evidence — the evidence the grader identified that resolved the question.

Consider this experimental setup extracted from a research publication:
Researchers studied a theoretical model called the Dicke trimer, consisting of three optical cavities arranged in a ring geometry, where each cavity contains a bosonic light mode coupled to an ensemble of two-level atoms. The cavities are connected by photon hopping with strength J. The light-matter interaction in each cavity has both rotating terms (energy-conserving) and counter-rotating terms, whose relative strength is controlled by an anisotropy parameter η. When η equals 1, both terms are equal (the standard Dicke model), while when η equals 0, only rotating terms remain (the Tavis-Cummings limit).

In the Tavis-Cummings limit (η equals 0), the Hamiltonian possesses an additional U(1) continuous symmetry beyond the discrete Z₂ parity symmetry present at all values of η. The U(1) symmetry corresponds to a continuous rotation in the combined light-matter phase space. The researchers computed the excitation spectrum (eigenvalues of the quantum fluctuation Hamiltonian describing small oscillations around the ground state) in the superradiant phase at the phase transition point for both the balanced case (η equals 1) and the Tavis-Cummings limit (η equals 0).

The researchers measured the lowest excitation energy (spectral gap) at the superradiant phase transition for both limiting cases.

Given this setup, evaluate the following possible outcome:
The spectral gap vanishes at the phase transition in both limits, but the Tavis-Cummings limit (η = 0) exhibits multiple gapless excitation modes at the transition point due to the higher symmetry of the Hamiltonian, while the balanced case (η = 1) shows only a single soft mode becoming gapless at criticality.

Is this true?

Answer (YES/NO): NO